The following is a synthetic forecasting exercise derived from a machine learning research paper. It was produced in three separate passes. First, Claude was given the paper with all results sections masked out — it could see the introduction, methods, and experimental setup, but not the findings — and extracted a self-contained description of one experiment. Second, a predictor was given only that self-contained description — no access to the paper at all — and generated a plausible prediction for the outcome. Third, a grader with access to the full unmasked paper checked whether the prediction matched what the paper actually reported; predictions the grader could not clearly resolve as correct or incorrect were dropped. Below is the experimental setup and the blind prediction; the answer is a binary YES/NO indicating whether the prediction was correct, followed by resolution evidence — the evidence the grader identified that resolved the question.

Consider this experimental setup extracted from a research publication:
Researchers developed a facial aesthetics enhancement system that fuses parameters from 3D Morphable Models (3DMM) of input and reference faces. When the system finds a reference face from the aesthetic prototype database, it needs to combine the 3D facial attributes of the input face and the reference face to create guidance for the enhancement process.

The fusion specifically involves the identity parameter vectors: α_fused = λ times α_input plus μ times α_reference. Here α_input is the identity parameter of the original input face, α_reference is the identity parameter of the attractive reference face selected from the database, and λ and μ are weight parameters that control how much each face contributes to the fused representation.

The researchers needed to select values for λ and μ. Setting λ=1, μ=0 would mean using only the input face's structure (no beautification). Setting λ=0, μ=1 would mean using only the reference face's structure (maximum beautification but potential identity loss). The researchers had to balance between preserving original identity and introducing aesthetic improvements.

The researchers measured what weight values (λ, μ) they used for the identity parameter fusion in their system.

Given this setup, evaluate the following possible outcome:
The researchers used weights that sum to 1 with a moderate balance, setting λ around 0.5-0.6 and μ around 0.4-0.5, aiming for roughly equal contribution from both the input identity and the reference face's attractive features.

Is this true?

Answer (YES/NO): YES